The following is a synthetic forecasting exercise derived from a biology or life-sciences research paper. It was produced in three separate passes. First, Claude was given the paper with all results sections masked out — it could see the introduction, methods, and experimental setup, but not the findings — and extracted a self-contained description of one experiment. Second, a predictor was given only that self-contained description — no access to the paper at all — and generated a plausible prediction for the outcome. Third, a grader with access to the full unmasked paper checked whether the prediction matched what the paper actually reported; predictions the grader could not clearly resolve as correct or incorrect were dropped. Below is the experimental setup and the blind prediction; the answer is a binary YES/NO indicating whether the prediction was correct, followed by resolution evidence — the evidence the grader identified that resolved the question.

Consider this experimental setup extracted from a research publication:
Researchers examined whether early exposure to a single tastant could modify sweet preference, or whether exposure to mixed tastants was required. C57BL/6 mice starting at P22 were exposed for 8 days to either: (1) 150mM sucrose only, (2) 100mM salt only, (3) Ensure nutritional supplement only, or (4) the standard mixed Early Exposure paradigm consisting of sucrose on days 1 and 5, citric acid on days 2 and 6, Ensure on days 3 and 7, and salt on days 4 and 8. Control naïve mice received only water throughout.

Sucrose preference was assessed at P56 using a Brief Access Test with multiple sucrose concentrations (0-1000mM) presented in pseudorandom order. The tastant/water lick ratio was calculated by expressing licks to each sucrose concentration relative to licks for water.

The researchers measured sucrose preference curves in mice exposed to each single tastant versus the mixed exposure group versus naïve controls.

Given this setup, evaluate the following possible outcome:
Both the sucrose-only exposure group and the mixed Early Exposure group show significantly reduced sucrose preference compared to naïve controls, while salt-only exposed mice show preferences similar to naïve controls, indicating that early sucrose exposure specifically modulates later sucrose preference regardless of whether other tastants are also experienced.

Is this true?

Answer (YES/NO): NO